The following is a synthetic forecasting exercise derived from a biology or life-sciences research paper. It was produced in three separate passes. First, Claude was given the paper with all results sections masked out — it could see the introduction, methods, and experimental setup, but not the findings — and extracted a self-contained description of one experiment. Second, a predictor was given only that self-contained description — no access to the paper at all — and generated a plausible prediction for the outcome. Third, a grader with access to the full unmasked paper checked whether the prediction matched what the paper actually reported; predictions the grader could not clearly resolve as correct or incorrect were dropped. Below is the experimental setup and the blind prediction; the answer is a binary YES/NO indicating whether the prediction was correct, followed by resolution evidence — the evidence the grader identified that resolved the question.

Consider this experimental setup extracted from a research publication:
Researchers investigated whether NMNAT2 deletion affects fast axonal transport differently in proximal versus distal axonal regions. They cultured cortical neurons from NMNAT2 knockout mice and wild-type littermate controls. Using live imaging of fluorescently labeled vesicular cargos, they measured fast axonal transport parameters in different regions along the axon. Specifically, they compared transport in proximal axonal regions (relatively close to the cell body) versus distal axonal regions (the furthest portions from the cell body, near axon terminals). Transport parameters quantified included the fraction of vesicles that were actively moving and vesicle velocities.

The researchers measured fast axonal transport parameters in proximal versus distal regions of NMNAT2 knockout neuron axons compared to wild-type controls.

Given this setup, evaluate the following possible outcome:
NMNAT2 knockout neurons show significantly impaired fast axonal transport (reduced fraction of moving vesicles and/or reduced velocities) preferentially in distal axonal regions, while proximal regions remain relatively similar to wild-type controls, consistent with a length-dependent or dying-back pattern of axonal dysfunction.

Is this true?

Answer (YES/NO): YES